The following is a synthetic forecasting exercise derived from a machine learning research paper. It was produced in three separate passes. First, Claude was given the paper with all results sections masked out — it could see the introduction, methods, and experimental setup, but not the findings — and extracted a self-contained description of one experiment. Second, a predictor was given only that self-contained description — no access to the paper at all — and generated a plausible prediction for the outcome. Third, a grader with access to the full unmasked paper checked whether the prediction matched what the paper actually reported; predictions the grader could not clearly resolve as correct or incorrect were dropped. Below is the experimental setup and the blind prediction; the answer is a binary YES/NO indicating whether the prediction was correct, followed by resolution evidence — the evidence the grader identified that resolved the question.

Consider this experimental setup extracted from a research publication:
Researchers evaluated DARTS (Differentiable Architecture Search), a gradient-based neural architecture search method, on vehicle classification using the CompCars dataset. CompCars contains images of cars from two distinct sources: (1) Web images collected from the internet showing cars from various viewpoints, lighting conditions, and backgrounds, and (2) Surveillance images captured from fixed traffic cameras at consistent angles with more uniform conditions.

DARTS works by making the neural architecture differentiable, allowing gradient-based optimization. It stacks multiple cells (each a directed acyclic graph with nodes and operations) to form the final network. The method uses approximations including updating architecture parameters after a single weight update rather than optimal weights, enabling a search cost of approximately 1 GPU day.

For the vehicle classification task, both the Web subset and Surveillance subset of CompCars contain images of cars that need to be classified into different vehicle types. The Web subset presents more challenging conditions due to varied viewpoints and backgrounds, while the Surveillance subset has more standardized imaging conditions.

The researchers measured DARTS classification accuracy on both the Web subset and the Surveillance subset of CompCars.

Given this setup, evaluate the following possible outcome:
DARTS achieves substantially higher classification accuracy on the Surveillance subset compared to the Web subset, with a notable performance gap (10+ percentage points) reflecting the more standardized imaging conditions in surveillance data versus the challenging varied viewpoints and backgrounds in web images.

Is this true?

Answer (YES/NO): NO